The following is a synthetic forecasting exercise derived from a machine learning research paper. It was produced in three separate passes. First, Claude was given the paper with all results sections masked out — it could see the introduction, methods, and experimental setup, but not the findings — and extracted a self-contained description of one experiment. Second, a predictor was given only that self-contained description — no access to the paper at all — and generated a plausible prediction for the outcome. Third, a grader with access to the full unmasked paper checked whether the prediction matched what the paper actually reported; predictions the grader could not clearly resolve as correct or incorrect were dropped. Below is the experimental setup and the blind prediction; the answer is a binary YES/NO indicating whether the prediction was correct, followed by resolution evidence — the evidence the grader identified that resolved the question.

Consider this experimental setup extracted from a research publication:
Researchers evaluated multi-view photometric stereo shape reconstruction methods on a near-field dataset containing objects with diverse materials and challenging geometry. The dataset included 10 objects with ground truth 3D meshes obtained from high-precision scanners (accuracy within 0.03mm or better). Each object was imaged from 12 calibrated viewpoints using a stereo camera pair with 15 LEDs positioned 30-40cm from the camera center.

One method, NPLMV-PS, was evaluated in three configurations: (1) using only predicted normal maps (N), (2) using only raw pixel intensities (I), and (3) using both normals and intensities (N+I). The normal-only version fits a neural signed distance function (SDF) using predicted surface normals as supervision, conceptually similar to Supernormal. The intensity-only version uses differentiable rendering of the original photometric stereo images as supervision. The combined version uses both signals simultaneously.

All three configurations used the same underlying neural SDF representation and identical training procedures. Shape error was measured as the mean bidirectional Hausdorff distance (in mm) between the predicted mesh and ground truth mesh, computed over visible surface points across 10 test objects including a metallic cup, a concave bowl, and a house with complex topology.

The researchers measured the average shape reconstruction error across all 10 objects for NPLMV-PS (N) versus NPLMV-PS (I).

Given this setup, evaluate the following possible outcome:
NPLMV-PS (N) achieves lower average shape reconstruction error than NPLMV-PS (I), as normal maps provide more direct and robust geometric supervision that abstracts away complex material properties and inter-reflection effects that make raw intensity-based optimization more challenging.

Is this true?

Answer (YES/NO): YES